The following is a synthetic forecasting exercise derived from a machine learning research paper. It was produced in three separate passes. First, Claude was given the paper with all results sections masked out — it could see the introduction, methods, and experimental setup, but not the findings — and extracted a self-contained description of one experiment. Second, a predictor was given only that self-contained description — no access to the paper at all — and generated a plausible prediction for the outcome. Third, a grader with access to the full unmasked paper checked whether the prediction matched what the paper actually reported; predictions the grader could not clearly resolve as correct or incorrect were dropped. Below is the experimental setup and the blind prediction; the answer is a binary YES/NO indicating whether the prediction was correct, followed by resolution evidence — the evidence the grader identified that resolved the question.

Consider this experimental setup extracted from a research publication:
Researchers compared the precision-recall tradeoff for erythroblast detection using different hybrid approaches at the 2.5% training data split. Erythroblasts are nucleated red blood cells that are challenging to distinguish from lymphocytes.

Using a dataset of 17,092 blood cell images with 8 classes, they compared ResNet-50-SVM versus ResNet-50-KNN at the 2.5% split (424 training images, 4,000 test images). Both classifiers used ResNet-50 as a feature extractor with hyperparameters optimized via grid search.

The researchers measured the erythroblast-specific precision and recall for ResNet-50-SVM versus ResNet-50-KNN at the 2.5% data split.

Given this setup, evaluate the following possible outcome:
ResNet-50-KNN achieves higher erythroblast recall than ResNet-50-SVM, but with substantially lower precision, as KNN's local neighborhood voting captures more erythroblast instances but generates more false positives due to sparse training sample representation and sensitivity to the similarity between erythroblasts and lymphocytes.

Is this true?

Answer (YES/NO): NO